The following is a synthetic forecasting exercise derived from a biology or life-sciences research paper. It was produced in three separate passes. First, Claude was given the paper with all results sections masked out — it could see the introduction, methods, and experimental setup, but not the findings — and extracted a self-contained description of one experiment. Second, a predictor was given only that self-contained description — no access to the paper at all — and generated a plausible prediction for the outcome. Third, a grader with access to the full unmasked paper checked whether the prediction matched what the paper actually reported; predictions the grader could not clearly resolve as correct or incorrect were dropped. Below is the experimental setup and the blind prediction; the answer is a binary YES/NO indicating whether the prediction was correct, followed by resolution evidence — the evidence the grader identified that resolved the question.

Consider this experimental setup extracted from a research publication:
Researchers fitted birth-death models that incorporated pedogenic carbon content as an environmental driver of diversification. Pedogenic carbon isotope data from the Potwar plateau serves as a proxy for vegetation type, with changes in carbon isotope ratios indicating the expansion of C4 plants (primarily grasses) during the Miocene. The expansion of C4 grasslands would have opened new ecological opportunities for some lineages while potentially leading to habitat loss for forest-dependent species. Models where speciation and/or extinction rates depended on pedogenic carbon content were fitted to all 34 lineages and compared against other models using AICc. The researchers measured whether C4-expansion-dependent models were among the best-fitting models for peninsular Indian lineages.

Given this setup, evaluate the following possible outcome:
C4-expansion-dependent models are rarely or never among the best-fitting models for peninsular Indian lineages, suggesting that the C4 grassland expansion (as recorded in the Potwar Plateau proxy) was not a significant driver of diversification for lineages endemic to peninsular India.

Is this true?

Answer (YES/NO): YES